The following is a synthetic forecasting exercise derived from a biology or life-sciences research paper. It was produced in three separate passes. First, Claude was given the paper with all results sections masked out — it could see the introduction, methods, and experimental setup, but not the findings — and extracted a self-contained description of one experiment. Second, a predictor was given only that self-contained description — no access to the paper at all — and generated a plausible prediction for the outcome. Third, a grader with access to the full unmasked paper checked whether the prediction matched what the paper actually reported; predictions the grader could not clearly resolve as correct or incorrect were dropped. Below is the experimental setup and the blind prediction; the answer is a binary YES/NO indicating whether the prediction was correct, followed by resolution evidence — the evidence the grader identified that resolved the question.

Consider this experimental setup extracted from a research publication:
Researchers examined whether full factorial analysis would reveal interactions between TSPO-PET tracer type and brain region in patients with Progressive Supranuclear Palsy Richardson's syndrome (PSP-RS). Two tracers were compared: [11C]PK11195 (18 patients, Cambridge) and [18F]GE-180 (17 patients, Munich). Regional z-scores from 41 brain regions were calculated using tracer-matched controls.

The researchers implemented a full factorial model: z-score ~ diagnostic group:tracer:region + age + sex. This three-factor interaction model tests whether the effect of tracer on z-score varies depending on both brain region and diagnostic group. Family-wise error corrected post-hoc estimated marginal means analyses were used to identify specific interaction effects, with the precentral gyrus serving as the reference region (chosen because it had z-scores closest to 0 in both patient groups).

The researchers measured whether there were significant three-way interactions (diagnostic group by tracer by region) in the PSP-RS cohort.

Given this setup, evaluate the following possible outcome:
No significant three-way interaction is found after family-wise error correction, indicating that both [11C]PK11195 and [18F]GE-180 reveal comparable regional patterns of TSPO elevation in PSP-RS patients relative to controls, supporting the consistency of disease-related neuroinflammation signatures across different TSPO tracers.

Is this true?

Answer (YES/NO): NO